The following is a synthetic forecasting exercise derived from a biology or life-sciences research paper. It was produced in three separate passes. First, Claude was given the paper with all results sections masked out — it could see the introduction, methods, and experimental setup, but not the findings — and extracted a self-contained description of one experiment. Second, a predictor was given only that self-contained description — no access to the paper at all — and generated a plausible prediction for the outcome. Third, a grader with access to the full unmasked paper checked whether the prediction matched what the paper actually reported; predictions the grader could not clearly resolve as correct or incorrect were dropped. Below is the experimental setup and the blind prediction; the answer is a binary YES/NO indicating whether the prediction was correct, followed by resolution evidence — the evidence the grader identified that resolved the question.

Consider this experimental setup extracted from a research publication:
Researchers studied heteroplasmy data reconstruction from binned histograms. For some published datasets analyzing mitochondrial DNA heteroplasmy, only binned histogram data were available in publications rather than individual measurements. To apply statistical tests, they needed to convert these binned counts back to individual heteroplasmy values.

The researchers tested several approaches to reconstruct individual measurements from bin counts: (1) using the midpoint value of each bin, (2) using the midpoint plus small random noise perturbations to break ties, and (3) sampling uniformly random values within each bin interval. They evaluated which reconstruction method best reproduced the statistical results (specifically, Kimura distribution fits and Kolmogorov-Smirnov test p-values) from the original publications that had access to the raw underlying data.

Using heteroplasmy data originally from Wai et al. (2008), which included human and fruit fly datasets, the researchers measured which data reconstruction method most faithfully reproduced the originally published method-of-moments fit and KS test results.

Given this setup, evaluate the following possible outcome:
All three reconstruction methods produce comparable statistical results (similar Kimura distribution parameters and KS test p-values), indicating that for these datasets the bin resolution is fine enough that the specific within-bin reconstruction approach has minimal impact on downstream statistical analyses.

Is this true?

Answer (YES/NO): NO